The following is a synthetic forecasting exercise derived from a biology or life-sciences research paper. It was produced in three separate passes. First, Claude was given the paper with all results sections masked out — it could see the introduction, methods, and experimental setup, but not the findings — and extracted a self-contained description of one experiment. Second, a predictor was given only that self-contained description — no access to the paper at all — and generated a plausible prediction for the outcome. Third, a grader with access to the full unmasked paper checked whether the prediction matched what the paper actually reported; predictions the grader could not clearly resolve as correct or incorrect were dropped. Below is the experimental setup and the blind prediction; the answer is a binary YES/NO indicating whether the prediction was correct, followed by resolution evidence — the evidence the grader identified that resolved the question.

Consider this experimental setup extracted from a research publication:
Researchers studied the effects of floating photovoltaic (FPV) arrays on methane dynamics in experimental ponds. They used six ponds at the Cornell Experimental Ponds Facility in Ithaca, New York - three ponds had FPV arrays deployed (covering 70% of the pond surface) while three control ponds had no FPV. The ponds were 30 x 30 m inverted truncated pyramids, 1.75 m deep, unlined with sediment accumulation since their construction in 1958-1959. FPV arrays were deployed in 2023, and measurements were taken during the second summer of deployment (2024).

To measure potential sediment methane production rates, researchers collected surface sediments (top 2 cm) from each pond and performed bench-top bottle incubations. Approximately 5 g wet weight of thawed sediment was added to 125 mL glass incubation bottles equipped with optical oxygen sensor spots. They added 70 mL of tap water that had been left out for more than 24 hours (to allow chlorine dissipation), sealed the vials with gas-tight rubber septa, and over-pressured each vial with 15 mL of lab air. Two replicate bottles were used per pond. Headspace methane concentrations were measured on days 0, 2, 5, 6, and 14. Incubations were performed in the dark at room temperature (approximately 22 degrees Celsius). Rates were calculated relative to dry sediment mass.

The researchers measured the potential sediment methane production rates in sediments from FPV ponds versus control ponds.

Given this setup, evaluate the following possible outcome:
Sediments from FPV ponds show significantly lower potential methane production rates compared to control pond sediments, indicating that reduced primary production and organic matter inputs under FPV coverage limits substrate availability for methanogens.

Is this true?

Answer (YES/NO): NO